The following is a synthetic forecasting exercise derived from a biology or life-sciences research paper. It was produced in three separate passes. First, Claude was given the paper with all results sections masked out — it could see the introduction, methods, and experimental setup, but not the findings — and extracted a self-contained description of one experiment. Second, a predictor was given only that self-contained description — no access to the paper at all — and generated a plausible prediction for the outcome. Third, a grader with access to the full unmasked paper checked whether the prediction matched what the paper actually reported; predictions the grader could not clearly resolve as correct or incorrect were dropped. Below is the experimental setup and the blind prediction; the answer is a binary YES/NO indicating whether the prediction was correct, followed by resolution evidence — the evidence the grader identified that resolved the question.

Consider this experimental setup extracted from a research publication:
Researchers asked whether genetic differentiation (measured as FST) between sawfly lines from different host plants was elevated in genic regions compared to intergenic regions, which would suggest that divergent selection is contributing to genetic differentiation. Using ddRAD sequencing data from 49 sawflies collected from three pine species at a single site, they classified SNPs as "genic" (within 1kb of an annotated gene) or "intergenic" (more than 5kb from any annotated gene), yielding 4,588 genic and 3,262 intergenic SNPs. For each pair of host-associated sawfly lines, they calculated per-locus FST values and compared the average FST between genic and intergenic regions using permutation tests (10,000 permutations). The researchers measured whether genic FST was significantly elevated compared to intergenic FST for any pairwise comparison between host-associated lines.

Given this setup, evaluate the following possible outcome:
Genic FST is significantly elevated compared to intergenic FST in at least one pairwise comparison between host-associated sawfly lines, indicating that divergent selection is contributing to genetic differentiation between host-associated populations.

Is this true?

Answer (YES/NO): YES